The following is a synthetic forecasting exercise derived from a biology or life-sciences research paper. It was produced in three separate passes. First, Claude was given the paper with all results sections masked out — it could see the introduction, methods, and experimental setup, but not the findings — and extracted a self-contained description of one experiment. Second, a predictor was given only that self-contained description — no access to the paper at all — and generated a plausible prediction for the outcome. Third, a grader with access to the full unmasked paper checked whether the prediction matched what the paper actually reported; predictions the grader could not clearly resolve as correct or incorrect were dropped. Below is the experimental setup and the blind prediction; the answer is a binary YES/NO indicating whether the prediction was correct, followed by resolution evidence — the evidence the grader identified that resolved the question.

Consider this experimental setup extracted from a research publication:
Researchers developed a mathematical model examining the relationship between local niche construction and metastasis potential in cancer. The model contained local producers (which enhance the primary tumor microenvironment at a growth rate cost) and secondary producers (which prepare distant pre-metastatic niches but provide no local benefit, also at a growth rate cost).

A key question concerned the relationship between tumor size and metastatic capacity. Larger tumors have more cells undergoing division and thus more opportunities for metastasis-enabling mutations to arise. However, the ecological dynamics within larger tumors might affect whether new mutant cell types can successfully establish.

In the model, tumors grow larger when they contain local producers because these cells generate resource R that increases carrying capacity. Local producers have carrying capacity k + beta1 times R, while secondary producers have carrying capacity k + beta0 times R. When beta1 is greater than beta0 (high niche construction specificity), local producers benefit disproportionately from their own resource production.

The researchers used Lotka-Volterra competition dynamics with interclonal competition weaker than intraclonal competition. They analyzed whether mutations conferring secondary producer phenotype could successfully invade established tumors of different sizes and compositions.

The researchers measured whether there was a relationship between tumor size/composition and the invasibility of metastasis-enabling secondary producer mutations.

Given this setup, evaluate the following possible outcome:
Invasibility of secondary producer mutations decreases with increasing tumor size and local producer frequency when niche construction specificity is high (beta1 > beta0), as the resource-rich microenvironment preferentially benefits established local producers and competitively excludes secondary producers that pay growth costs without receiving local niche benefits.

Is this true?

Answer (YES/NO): YES